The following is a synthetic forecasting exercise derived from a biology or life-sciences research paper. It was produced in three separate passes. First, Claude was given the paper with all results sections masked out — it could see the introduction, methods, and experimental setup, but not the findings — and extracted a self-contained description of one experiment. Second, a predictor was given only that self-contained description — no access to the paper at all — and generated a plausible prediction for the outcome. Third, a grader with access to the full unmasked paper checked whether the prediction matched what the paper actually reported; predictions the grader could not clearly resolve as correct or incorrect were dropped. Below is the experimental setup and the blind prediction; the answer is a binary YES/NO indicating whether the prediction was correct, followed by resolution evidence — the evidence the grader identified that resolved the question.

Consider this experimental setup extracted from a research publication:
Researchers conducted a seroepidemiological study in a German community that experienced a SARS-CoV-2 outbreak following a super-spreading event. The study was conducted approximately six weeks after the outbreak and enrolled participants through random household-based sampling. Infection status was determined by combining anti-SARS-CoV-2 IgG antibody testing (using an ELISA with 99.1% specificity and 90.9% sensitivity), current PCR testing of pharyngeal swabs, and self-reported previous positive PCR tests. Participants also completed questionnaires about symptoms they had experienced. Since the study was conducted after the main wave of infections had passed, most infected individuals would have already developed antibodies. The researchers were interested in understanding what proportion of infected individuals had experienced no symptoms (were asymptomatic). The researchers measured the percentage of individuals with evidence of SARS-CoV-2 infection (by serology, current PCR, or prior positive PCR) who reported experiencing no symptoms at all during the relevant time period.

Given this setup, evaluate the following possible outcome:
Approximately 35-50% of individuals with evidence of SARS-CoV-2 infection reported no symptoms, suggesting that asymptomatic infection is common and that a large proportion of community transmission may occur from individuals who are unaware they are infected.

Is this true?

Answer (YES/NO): NO